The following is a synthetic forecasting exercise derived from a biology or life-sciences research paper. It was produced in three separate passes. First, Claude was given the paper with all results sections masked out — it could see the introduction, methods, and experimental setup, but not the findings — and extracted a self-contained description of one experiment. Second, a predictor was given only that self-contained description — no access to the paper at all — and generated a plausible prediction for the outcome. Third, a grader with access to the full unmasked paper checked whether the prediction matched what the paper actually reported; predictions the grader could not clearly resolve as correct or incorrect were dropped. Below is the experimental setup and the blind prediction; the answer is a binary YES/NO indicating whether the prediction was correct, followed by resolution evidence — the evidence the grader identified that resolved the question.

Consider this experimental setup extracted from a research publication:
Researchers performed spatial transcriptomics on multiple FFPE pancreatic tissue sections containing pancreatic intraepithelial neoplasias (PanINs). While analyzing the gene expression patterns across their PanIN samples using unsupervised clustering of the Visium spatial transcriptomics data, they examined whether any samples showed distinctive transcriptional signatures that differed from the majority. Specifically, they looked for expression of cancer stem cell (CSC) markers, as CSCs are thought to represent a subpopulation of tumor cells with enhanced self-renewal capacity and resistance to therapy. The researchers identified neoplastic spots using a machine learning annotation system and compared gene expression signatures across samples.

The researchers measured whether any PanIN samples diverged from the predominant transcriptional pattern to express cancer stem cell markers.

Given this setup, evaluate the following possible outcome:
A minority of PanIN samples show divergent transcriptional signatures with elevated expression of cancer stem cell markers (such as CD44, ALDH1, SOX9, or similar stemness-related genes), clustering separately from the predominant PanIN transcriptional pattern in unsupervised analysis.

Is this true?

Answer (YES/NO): YES